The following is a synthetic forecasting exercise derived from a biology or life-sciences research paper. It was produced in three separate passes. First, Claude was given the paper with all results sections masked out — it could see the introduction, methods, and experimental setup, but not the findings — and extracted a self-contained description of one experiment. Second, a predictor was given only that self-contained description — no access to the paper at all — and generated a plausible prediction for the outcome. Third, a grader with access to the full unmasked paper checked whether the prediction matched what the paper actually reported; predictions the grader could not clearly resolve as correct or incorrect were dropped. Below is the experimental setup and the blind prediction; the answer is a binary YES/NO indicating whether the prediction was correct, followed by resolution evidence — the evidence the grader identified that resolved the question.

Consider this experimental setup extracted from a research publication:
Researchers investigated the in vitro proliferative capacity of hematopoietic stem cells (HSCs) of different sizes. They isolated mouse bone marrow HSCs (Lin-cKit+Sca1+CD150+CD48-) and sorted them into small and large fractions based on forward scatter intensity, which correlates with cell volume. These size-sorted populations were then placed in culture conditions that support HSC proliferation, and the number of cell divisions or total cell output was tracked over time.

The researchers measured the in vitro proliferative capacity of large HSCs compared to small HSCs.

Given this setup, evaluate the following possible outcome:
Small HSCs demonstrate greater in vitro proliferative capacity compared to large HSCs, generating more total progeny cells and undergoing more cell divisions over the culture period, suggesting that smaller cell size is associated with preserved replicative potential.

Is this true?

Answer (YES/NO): YES